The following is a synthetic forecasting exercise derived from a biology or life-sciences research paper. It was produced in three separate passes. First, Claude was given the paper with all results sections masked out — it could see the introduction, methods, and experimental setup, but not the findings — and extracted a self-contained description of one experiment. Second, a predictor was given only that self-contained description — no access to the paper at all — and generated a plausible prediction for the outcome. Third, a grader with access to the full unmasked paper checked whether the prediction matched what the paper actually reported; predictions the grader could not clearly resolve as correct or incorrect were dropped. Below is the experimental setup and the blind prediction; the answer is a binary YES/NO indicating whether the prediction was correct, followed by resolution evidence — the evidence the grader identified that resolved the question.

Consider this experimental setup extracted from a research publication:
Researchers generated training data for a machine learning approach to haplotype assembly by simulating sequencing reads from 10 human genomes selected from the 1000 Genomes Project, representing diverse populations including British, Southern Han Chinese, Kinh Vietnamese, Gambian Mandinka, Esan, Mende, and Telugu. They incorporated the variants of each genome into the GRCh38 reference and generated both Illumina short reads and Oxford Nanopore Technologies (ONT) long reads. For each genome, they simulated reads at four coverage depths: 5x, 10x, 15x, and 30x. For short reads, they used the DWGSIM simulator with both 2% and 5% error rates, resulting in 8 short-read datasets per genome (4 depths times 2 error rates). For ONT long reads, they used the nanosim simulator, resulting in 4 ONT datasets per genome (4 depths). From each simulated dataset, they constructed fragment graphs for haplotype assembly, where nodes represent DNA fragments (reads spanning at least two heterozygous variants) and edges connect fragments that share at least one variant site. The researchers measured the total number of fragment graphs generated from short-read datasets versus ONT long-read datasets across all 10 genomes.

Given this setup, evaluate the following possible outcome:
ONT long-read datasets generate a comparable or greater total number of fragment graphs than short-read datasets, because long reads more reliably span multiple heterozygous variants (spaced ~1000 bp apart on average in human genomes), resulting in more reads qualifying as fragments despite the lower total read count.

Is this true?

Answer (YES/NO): NO